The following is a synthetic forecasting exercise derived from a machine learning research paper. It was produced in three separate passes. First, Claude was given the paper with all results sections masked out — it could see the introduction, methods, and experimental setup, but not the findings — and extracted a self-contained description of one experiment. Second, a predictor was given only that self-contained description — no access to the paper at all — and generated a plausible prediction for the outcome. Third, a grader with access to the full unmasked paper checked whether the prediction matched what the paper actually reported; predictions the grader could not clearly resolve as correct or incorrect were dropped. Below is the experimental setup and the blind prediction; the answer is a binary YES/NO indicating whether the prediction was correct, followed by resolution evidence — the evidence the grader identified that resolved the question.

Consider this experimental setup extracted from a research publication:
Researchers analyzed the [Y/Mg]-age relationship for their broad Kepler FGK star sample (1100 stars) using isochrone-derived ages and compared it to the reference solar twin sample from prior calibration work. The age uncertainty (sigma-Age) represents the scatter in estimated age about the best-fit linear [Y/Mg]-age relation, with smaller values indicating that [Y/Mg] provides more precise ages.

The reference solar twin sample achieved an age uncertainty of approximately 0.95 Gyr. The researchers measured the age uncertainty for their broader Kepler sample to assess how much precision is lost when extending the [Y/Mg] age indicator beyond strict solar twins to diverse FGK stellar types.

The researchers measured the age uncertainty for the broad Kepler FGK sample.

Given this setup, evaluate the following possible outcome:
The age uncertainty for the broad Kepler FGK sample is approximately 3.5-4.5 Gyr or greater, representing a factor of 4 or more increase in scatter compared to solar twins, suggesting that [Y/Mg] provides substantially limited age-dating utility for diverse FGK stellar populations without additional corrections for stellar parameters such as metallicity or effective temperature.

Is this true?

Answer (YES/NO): YES